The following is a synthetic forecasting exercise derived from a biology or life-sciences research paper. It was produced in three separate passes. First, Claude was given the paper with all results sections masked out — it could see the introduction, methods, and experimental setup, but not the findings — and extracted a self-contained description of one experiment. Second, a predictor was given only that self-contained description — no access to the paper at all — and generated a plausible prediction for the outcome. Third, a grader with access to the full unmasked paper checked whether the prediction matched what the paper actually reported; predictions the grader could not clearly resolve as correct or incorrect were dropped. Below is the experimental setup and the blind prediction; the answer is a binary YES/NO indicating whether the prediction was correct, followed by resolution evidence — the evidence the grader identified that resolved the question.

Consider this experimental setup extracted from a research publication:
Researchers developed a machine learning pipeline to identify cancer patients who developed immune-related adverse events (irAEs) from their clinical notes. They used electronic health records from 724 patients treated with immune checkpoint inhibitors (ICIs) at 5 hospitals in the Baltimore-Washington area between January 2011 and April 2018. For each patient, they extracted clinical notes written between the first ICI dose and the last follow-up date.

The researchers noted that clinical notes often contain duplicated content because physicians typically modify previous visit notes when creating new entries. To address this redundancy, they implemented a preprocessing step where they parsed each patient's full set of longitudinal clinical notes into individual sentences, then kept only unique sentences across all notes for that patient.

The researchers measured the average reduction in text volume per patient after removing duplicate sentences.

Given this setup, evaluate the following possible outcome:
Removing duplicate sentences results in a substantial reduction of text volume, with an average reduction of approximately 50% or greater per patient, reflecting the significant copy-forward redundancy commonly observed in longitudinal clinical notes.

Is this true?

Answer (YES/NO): NO